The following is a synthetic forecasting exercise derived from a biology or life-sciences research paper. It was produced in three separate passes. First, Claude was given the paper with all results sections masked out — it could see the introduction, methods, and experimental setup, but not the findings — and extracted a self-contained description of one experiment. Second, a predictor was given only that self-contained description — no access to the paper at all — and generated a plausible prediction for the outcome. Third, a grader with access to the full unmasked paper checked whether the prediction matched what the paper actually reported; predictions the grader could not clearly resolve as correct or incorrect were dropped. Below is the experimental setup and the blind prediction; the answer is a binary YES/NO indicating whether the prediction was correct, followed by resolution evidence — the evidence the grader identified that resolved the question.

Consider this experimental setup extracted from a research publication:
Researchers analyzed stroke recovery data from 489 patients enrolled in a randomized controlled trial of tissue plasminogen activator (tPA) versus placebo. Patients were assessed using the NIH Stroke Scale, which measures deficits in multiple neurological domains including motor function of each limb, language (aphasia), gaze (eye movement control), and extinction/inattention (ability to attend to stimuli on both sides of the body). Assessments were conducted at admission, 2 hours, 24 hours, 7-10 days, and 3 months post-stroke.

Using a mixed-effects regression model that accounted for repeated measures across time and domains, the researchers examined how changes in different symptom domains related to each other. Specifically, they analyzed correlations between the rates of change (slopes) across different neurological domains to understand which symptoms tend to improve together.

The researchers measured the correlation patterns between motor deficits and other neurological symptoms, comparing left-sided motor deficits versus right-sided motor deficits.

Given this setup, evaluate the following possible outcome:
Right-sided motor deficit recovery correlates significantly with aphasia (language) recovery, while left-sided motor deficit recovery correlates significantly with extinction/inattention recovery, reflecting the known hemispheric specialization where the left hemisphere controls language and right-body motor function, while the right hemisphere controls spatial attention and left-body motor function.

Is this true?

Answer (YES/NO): YES